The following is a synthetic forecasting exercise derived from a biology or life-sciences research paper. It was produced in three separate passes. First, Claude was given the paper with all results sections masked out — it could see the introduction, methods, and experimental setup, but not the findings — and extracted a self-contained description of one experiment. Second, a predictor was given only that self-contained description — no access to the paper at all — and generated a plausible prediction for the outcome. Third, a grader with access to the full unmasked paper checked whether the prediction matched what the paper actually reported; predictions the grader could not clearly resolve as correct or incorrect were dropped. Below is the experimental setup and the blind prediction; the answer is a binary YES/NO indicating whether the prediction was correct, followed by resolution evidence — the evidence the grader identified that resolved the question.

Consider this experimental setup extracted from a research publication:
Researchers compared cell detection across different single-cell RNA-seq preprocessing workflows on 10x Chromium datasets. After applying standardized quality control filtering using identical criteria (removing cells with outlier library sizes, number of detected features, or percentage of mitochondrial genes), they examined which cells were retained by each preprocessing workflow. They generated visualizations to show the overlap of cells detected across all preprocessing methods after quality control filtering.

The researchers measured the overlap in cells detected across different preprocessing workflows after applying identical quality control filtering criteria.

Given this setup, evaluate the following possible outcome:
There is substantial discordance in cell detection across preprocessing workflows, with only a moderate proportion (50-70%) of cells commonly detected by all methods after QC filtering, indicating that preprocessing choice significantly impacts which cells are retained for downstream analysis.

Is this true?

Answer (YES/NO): NO